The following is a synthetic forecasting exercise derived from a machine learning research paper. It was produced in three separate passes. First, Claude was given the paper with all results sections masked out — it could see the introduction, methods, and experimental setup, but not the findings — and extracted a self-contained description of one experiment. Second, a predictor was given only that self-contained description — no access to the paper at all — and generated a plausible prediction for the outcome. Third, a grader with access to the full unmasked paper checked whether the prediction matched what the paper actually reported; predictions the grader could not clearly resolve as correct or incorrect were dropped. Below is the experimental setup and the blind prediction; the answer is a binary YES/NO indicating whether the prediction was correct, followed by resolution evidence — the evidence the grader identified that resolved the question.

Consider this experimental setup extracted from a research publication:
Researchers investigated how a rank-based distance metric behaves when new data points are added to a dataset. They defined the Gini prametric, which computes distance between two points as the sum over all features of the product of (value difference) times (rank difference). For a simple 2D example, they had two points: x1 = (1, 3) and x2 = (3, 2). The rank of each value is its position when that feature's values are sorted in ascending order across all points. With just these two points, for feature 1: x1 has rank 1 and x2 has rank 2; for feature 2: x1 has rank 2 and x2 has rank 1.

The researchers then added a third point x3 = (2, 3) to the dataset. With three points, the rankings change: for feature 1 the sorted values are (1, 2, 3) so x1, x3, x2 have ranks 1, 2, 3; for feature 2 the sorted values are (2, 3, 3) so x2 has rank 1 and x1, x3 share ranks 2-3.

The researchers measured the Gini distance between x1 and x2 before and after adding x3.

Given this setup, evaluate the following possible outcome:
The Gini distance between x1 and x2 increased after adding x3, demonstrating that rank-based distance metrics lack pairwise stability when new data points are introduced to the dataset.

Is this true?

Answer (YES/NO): YES